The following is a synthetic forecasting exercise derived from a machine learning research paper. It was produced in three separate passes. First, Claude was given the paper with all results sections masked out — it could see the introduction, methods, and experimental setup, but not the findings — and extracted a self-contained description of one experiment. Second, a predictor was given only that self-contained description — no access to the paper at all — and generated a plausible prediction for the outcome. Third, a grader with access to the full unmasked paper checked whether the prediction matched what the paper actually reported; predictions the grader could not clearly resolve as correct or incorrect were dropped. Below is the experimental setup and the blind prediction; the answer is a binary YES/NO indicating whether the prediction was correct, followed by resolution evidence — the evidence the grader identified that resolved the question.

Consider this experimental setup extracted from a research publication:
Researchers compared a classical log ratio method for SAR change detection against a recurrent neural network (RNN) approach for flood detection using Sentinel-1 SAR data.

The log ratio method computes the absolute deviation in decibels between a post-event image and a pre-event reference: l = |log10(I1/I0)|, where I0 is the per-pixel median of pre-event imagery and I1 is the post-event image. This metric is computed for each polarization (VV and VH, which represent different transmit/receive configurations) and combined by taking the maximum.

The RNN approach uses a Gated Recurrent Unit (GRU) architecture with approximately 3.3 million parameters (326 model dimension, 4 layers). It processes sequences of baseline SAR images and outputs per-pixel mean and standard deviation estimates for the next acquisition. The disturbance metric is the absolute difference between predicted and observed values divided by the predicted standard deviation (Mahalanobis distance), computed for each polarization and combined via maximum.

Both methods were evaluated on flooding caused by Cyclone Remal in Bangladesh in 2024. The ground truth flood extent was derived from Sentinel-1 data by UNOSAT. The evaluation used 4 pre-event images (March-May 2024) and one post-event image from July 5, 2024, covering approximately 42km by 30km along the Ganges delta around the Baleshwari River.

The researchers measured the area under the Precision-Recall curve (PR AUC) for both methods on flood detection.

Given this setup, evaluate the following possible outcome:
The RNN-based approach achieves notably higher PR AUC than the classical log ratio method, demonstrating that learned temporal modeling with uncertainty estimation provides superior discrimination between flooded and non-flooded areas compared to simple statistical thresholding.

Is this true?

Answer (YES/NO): NO